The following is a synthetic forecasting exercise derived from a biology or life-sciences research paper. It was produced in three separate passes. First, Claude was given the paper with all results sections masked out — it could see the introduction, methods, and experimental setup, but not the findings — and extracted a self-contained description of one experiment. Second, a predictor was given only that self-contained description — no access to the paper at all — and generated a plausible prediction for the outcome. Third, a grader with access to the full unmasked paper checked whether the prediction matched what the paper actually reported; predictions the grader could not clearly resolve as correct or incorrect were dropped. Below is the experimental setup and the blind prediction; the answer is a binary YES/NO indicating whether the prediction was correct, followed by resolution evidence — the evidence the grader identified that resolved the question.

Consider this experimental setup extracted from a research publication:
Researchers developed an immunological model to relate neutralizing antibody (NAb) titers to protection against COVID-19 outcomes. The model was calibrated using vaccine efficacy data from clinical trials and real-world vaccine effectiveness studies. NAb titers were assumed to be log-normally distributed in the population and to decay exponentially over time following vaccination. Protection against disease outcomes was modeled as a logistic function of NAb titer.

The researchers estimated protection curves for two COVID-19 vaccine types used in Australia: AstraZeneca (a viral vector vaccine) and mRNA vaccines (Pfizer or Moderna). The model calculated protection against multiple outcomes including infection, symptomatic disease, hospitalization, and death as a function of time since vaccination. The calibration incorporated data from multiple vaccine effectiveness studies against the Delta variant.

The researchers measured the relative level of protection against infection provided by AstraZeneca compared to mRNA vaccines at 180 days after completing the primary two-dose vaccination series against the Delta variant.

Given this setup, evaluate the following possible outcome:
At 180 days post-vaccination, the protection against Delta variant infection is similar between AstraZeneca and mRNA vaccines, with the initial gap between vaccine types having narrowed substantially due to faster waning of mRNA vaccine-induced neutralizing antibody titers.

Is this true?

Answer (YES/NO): NO